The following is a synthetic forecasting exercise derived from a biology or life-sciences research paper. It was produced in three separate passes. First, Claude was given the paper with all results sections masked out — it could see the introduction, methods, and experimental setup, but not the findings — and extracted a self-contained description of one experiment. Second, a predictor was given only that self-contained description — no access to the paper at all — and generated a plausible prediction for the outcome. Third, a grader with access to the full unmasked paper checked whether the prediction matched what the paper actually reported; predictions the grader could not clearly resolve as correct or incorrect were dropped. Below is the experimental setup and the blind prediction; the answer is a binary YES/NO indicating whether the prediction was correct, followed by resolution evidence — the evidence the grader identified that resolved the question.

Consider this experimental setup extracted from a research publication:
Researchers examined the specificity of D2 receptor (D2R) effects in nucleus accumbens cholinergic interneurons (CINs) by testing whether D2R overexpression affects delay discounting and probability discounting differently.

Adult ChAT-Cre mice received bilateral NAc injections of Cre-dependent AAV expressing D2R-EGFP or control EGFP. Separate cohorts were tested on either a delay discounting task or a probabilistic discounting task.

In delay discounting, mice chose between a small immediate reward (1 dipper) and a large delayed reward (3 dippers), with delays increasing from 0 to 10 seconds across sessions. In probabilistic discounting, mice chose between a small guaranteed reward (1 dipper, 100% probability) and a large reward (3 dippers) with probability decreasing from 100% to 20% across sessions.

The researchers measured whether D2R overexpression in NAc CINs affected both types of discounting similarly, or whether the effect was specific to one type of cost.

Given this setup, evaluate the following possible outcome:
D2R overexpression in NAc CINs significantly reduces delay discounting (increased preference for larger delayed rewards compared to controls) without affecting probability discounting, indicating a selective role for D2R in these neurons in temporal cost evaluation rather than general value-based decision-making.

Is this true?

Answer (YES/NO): NO